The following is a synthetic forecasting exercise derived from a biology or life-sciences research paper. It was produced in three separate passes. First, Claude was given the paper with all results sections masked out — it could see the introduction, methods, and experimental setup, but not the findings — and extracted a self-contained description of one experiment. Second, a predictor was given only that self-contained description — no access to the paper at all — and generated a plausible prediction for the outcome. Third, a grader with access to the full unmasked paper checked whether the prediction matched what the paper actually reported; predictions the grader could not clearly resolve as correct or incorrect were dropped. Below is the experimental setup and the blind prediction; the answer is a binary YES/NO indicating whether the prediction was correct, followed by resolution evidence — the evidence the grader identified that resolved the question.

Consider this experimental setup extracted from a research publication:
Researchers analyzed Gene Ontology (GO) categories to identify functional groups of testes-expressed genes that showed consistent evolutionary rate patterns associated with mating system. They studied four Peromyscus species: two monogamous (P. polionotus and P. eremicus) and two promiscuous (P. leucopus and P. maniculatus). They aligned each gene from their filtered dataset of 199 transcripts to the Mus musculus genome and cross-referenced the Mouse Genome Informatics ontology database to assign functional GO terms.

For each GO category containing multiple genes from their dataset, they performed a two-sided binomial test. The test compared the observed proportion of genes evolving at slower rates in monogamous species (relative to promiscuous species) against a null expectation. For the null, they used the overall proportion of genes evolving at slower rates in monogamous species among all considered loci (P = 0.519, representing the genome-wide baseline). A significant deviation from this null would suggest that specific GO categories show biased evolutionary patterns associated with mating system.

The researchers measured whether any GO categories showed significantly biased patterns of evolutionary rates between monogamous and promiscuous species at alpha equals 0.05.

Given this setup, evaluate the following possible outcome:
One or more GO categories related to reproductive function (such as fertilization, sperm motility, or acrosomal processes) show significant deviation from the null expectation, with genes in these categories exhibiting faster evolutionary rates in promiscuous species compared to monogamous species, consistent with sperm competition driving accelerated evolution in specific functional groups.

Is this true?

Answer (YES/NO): NO